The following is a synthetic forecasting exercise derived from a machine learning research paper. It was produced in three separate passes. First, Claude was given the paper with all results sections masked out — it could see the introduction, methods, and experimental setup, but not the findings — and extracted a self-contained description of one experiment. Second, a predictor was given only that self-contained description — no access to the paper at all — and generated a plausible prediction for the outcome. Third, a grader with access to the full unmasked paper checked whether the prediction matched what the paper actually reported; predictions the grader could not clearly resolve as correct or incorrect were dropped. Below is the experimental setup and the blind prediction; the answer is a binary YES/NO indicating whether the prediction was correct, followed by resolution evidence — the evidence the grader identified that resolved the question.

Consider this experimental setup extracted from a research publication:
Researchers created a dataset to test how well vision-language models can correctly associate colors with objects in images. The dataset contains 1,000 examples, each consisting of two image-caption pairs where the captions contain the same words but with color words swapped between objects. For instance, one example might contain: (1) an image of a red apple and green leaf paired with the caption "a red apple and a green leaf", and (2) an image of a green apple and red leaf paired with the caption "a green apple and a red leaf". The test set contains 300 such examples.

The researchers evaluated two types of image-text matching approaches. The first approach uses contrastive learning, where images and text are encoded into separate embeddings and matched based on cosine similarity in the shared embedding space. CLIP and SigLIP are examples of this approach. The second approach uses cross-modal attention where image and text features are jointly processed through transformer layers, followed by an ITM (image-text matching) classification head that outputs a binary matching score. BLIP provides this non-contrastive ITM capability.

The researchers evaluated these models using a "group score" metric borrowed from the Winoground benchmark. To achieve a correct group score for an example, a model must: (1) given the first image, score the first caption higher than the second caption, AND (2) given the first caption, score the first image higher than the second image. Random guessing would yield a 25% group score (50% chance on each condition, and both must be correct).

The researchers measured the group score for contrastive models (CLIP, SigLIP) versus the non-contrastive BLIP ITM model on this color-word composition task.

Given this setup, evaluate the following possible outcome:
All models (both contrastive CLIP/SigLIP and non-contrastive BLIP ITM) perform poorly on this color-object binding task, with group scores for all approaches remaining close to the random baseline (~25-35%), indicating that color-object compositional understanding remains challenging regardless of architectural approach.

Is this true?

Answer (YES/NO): NO